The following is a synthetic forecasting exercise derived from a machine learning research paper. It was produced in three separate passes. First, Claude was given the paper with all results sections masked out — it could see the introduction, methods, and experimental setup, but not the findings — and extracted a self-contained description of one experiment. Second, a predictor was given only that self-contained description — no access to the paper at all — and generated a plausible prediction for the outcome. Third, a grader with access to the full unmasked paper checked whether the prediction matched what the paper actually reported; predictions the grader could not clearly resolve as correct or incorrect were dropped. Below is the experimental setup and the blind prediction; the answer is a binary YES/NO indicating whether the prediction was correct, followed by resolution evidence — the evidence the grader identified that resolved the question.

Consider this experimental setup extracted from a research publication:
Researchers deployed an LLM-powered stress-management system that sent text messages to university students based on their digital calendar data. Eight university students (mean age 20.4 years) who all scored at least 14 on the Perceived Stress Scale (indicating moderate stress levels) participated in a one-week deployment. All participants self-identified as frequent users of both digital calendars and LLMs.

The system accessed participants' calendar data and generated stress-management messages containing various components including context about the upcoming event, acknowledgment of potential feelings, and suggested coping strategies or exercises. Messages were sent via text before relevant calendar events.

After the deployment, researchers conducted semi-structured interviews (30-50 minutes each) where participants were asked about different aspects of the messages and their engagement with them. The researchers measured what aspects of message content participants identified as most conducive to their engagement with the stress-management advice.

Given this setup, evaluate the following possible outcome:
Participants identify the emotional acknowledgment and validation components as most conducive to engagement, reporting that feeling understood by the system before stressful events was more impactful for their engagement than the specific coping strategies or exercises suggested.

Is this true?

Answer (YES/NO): NO